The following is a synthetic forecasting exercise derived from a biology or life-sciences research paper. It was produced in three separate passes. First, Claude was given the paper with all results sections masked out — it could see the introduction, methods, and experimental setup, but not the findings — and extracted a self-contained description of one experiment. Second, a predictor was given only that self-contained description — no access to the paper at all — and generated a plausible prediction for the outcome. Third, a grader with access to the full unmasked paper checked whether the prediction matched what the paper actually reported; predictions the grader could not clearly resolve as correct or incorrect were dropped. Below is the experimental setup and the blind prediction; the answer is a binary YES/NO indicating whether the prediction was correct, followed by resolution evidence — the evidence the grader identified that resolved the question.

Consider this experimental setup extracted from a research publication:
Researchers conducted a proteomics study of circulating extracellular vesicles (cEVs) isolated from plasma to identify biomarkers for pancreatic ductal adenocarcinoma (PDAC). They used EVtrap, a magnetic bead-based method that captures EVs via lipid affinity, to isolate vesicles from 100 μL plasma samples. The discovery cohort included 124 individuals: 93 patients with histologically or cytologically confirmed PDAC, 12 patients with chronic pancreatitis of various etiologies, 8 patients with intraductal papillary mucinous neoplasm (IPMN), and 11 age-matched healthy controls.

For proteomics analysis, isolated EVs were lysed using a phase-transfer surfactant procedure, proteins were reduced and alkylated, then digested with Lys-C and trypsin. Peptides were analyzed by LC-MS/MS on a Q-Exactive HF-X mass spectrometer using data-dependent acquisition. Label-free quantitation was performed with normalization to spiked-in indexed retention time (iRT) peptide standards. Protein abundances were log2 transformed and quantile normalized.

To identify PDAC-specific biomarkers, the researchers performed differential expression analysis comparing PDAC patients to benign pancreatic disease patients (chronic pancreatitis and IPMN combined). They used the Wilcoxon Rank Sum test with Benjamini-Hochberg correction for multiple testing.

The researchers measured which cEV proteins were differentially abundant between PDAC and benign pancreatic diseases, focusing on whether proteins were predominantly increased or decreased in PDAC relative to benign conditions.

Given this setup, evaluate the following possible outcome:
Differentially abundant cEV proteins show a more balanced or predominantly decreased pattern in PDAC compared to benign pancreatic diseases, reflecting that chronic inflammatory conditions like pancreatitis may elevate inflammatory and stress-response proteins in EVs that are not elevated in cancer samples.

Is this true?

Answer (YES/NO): YES